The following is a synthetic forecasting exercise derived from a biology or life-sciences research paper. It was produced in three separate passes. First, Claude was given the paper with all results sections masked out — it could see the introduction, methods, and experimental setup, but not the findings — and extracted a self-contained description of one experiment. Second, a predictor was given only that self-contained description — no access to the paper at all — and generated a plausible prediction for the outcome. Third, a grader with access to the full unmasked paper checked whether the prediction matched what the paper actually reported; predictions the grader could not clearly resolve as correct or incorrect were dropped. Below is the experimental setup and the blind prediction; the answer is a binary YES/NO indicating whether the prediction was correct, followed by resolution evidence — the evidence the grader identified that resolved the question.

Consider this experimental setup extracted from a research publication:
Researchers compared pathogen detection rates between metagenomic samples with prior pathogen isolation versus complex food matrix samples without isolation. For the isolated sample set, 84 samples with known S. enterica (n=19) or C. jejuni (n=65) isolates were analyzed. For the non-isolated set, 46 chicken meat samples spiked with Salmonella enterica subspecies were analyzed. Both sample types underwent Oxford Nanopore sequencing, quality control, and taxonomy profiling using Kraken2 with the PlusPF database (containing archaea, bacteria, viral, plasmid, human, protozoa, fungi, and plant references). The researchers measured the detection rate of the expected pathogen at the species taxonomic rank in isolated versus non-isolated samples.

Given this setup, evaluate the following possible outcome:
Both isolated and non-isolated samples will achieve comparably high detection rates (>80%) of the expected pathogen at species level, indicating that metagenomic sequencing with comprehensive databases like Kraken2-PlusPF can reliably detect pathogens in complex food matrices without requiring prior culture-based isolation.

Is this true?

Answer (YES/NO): YES